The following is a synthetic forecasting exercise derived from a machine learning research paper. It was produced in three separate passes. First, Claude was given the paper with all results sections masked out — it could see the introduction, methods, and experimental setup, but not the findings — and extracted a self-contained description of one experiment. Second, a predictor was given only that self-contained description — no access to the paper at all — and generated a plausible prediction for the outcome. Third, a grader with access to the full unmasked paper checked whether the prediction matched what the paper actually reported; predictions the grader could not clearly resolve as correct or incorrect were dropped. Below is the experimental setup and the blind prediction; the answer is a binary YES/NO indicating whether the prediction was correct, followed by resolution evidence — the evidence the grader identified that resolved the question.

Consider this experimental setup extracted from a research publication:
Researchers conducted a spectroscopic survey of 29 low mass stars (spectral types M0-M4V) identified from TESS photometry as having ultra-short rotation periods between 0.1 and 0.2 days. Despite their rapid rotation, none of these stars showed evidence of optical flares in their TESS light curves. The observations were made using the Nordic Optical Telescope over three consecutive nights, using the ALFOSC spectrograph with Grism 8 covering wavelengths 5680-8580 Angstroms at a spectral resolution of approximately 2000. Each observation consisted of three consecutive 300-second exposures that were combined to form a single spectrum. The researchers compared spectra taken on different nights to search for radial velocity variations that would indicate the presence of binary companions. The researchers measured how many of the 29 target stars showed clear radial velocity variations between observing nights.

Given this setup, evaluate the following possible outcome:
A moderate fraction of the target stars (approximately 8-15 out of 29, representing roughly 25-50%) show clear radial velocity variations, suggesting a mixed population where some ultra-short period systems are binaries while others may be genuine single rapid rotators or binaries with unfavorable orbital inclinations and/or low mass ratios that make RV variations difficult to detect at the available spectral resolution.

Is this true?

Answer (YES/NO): NO